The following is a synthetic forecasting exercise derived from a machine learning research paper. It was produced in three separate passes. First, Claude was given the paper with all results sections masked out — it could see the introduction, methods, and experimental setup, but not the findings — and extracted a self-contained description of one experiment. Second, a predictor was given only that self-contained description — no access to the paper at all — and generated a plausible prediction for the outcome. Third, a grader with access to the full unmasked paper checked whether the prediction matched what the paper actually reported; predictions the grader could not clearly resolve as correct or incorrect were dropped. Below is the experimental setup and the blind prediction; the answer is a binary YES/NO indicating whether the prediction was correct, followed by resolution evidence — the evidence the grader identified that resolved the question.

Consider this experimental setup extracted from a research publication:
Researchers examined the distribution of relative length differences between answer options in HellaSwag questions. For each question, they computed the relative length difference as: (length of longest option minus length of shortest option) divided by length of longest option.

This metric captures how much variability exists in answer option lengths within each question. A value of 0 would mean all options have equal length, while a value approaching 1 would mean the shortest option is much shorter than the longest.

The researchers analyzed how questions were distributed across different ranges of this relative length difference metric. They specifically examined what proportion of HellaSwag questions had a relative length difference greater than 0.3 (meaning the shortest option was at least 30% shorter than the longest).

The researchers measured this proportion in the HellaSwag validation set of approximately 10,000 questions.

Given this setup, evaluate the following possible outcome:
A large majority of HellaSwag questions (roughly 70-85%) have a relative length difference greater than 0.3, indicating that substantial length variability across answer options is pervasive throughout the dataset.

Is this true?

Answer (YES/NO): NO